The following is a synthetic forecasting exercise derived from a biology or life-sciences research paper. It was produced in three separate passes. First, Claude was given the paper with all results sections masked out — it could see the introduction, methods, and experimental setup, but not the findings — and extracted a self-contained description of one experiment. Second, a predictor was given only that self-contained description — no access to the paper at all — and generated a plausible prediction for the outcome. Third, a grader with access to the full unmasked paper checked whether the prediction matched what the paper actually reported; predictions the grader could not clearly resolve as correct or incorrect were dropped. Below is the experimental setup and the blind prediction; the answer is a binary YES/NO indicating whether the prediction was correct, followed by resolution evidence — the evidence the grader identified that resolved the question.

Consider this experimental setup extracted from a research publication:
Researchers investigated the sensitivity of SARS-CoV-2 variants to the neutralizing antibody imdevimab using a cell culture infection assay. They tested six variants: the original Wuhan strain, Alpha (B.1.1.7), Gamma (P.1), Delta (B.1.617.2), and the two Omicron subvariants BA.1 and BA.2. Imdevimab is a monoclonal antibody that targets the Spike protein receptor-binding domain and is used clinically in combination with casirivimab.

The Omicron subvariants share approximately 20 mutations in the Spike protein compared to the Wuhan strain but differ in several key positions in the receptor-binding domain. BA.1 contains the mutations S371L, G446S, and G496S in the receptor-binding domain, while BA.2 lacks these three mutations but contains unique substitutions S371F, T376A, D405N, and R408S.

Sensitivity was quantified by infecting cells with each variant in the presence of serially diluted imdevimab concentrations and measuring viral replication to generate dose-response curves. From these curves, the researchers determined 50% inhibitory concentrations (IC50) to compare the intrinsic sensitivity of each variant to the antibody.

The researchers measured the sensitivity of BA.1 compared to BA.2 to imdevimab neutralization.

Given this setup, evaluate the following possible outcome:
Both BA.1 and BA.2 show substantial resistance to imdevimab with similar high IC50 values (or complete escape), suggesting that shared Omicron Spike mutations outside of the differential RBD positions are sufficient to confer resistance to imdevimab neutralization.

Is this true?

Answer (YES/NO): NO